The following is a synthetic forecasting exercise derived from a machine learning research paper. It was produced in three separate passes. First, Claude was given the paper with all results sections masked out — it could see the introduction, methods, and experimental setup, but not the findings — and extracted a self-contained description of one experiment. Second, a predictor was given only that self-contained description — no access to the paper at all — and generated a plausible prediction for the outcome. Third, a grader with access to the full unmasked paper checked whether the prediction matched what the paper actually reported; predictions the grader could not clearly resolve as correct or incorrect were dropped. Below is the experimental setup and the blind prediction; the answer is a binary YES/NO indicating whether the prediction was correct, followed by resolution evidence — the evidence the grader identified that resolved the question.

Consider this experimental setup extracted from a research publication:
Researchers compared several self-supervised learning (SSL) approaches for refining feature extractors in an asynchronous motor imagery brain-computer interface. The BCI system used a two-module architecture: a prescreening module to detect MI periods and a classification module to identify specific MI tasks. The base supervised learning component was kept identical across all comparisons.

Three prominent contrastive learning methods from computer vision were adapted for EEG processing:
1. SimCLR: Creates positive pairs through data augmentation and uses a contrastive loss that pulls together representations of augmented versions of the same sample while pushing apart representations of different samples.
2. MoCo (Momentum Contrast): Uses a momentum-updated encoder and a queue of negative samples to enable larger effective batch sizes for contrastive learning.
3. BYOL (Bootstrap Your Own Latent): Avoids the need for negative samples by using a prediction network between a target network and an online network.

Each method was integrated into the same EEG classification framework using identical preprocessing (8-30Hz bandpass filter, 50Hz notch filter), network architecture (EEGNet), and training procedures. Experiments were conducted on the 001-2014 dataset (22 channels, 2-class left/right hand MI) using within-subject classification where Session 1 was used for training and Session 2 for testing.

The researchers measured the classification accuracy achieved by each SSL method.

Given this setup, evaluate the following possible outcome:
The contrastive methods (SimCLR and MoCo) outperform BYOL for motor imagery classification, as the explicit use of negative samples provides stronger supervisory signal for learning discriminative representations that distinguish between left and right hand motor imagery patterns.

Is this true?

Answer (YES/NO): YES